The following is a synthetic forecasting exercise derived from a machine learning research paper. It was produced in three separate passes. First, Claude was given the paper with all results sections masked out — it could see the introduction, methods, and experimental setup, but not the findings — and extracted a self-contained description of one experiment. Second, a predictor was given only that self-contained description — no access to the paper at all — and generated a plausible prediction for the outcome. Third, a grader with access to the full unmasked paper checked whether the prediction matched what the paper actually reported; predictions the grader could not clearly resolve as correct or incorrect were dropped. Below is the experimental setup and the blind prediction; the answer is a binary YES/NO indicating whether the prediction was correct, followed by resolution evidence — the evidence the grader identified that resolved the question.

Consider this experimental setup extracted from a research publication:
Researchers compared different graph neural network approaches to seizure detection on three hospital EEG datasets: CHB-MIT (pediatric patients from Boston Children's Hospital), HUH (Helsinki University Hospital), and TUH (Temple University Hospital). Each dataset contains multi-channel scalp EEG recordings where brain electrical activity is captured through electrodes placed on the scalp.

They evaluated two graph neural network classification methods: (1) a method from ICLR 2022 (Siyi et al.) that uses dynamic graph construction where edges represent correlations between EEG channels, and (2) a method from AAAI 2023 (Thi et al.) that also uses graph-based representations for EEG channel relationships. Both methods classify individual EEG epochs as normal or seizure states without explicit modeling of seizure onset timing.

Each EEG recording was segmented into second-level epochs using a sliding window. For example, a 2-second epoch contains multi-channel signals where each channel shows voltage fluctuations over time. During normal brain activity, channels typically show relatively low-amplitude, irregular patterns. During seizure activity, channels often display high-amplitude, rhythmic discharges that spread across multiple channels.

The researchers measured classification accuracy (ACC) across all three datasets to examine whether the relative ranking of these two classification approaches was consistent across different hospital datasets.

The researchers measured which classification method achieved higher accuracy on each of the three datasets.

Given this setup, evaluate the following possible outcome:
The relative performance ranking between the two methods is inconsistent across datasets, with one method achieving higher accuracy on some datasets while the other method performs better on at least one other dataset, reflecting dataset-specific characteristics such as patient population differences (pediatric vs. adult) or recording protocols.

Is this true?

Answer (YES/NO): NO